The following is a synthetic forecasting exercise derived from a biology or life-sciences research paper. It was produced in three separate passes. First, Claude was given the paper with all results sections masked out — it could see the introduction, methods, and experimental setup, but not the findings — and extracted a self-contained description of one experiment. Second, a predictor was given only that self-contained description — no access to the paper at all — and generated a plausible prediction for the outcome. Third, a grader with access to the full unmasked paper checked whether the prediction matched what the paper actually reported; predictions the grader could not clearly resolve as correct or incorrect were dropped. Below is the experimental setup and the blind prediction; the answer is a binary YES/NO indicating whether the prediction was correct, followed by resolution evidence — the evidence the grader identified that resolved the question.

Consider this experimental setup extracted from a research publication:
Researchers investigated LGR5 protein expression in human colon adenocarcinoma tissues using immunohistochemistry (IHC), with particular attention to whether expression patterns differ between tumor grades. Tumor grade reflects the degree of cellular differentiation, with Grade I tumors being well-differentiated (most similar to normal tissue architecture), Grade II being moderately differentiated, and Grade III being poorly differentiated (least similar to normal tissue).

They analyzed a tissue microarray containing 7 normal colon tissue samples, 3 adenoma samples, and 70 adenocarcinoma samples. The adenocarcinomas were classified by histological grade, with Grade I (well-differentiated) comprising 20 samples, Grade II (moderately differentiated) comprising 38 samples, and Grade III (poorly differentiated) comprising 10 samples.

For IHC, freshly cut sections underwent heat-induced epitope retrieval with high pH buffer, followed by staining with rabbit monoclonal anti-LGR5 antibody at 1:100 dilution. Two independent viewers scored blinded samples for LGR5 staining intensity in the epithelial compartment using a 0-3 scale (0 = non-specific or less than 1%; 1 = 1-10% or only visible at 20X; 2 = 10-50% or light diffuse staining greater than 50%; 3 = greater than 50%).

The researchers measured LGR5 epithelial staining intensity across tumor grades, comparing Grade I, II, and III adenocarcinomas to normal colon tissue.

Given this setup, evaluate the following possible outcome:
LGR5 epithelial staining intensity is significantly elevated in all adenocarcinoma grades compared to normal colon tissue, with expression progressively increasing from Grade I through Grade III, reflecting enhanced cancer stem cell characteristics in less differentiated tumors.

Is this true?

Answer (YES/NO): NO